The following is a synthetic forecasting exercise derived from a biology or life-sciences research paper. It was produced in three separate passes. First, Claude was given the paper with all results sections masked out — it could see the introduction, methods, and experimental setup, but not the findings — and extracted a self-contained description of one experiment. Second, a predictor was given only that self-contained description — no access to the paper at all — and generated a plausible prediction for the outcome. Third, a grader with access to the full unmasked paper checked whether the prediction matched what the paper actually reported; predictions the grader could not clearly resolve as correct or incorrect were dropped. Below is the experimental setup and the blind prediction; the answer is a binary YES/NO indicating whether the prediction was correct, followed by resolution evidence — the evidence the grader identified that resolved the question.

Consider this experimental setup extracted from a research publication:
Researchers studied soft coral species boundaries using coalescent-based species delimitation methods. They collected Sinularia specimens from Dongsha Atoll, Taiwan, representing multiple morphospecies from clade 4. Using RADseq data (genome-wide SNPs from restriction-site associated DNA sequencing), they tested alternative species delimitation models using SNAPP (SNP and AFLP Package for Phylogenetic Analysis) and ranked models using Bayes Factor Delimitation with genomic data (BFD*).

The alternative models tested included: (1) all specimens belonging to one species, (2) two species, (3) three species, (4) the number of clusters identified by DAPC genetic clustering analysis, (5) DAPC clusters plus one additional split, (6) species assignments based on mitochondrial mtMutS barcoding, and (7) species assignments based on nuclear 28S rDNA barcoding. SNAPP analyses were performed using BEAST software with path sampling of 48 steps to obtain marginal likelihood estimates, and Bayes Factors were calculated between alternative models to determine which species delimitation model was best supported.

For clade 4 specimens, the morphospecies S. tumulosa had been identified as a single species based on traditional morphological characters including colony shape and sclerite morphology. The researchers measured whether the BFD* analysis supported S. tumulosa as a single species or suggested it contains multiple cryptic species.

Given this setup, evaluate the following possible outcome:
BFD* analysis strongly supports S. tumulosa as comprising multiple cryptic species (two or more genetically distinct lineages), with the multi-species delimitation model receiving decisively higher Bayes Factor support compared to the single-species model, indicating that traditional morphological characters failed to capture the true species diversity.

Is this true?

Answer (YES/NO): NO